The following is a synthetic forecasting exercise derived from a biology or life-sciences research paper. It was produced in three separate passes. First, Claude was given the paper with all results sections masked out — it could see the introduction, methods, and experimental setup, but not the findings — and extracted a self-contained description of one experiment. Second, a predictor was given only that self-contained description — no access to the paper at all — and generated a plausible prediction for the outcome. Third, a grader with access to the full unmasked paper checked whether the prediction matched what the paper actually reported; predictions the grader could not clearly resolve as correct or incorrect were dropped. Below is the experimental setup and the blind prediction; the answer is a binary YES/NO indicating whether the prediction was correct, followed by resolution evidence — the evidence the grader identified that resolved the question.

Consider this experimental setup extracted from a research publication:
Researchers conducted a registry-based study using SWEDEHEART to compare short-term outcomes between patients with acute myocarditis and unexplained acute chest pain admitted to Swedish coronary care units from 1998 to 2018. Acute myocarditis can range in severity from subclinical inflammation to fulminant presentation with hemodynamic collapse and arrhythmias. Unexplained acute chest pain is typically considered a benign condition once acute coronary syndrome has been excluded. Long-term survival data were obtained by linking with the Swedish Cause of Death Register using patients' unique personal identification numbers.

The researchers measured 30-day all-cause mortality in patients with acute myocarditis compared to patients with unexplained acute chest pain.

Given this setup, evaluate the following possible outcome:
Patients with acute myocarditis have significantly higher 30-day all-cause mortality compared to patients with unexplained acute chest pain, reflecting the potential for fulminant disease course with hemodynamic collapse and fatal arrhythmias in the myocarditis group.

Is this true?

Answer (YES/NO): YES